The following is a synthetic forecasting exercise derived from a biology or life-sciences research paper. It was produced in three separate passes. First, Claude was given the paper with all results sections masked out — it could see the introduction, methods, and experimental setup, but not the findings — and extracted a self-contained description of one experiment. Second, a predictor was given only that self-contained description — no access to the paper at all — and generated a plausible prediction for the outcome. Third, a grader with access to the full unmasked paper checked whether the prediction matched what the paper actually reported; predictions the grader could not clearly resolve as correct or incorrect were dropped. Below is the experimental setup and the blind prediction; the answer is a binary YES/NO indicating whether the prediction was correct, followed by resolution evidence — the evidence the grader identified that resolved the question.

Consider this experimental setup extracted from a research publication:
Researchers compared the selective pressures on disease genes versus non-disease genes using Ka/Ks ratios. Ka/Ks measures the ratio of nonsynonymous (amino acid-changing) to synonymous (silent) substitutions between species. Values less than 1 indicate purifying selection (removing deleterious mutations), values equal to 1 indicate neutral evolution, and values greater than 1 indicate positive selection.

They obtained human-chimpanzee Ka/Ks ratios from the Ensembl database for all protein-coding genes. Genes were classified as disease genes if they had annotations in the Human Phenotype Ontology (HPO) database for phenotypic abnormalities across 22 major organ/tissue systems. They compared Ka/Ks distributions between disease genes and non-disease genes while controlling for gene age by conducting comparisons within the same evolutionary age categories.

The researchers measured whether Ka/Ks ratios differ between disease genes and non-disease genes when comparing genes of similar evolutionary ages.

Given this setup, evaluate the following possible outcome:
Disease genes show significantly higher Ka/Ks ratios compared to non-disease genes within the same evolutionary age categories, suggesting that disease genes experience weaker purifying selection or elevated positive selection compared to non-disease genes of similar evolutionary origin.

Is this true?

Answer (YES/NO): NO